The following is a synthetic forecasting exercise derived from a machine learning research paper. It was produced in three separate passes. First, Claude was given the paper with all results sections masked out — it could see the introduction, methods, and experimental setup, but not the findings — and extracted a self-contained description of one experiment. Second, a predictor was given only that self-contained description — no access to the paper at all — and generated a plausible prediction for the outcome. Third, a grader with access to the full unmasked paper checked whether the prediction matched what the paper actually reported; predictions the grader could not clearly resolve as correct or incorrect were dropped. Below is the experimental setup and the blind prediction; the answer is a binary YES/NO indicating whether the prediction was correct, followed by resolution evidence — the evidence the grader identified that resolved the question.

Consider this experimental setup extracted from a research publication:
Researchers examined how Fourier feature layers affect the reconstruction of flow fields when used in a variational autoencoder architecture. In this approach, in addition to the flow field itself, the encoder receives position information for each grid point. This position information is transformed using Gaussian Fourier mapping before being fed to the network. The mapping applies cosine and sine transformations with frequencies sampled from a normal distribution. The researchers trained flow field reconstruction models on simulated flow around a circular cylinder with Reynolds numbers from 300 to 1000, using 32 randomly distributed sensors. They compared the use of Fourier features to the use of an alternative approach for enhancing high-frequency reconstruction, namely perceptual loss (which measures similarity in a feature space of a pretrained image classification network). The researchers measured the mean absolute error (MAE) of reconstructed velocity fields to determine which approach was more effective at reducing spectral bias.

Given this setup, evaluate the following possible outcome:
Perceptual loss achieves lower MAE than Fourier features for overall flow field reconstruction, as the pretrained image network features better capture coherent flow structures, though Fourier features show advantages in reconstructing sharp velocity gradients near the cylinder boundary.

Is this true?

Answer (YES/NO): NO